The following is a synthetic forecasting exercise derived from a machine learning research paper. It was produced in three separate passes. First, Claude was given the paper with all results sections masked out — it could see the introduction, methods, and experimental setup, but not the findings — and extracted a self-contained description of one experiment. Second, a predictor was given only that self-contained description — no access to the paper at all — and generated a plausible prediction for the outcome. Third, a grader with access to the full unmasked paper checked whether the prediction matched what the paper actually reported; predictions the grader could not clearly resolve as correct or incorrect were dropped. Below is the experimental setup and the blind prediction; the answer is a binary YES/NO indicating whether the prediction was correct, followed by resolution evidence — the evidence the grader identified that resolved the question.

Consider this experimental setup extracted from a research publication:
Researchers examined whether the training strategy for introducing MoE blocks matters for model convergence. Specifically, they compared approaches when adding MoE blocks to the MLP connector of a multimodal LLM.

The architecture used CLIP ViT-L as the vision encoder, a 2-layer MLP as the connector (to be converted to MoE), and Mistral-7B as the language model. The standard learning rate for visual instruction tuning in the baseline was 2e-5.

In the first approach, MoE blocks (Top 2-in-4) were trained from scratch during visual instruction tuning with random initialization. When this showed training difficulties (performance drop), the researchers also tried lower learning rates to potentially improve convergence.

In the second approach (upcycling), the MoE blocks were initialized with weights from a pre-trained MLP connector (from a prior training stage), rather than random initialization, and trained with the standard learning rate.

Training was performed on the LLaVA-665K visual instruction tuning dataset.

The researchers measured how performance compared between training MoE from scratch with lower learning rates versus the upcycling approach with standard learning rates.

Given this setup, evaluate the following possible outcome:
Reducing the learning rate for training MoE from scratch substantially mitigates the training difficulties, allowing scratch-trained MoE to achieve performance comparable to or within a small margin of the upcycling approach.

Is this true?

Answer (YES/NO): NO